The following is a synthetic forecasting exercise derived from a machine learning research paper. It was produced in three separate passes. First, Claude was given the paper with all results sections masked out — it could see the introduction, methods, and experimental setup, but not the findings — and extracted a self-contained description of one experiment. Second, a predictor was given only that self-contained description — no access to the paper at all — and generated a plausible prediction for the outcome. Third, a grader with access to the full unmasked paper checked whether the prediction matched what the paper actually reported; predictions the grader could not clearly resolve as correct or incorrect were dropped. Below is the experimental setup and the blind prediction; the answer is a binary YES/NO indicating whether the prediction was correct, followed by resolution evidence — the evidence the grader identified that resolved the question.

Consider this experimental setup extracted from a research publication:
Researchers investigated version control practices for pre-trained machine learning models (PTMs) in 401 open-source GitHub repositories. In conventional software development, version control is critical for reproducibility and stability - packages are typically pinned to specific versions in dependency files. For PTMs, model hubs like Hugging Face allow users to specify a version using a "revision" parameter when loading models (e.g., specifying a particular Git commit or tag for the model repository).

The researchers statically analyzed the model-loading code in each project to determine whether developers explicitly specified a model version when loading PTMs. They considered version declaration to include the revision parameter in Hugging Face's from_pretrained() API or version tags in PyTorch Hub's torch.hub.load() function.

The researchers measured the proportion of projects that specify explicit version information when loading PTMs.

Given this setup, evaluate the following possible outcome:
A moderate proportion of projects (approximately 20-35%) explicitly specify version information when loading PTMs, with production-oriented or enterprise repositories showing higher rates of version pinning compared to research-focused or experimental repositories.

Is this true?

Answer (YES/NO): NO